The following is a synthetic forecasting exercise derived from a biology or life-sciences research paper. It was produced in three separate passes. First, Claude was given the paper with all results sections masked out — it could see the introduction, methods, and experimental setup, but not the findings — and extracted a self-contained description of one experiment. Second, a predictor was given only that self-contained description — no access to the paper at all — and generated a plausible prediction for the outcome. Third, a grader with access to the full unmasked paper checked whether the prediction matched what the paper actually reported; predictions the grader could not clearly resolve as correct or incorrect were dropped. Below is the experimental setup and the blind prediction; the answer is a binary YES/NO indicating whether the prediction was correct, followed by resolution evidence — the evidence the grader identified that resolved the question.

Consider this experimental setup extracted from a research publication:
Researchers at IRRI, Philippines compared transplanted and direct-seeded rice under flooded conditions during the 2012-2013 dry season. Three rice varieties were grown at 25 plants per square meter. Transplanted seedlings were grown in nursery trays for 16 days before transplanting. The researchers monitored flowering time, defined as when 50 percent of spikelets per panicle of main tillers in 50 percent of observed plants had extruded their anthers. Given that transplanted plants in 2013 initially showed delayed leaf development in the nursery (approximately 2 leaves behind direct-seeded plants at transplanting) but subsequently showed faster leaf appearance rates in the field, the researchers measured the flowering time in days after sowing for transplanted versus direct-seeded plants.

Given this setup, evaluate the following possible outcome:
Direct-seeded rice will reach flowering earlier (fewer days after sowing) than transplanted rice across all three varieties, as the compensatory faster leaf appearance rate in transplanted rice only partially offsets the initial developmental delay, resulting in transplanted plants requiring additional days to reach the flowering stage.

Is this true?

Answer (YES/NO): YES